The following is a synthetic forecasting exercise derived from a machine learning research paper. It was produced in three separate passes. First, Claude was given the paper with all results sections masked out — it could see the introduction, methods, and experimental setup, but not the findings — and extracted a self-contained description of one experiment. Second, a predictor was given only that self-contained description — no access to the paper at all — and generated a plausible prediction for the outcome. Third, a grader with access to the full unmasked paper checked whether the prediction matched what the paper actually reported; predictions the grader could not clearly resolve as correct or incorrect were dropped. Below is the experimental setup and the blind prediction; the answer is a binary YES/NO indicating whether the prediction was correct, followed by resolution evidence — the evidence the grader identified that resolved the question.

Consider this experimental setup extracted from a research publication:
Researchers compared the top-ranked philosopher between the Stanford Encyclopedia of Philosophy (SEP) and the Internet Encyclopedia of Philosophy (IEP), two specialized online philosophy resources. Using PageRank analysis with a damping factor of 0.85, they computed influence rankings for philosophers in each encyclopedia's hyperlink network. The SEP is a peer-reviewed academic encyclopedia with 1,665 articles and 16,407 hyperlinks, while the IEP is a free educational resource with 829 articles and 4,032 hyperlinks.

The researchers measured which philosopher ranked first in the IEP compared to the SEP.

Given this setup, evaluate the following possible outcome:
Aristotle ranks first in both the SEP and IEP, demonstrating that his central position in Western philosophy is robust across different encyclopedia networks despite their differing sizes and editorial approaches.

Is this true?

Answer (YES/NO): NO